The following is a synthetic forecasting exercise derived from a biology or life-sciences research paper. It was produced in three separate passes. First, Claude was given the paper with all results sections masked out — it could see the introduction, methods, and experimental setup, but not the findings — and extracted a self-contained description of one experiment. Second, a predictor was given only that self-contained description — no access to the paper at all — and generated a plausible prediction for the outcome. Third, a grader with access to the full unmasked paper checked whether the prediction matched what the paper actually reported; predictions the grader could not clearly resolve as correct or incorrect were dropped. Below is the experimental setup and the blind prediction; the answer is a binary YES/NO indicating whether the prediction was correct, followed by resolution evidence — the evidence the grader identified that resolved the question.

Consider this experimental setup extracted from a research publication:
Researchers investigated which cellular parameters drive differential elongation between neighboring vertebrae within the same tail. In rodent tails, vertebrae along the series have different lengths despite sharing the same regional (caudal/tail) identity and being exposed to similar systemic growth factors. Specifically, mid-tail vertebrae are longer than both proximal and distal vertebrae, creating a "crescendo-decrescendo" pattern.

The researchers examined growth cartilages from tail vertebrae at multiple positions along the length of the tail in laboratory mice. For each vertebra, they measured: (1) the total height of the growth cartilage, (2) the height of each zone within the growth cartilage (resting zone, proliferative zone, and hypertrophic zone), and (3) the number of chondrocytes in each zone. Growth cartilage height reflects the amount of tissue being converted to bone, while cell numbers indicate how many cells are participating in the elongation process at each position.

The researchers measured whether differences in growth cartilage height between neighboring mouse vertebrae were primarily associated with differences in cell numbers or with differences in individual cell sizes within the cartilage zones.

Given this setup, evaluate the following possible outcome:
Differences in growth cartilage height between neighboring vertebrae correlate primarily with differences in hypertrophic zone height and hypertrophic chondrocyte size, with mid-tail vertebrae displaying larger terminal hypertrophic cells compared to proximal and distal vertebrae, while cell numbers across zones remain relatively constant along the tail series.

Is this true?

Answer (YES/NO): NO